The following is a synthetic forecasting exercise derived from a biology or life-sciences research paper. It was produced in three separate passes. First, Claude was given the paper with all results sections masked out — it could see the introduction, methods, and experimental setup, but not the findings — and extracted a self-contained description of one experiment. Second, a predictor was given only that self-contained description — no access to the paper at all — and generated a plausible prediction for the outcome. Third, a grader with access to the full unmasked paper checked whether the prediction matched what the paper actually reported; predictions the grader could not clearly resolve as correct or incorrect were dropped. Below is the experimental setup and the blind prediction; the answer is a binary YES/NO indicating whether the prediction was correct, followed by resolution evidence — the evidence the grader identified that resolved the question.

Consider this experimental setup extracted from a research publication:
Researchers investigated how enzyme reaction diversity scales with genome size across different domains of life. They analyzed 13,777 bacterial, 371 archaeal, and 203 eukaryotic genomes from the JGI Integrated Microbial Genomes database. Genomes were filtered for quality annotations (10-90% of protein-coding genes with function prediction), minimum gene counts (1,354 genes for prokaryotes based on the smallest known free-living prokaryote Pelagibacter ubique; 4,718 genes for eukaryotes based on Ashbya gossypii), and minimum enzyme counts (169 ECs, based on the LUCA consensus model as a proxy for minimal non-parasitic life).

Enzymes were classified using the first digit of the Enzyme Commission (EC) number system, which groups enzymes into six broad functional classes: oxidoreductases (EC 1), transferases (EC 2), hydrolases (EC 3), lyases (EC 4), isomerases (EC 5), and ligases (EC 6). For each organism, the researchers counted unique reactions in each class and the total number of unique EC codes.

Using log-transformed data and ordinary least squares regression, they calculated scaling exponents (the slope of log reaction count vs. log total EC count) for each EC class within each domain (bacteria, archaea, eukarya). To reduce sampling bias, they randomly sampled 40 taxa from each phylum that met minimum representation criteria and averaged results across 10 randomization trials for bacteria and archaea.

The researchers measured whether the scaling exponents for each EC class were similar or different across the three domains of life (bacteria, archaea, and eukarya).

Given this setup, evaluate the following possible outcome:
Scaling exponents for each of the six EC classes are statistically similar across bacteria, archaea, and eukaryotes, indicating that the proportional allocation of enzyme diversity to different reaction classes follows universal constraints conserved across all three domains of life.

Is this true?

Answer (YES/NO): NO